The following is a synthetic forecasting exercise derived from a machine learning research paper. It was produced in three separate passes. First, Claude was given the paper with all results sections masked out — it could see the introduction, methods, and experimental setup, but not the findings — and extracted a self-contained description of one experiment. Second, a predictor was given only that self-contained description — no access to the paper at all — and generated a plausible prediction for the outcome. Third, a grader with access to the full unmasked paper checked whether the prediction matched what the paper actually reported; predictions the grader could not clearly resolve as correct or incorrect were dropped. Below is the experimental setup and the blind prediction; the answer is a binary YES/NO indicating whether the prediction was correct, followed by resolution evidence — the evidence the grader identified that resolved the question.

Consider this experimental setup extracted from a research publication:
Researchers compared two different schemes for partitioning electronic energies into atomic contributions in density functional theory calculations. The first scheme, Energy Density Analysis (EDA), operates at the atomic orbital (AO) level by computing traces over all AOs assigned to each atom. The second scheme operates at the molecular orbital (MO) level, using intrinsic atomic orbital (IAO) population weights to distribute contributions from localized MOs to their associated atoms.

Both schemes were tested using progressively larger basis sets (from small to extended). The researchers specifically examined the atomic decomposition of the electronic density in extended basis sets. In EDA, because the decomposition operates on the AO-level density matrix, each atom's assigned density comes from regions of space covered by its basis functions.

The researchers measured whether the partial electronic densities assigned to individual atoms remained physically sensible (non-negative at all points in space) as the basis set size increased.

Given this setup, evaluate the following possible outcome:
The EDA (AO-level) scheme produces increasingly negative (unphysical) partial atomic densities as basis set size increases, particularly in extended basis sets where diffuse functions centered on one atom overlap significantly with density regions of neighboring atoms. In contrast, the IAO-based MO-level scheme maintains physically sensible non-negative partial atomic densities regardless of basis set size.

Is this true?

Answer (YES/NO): NO